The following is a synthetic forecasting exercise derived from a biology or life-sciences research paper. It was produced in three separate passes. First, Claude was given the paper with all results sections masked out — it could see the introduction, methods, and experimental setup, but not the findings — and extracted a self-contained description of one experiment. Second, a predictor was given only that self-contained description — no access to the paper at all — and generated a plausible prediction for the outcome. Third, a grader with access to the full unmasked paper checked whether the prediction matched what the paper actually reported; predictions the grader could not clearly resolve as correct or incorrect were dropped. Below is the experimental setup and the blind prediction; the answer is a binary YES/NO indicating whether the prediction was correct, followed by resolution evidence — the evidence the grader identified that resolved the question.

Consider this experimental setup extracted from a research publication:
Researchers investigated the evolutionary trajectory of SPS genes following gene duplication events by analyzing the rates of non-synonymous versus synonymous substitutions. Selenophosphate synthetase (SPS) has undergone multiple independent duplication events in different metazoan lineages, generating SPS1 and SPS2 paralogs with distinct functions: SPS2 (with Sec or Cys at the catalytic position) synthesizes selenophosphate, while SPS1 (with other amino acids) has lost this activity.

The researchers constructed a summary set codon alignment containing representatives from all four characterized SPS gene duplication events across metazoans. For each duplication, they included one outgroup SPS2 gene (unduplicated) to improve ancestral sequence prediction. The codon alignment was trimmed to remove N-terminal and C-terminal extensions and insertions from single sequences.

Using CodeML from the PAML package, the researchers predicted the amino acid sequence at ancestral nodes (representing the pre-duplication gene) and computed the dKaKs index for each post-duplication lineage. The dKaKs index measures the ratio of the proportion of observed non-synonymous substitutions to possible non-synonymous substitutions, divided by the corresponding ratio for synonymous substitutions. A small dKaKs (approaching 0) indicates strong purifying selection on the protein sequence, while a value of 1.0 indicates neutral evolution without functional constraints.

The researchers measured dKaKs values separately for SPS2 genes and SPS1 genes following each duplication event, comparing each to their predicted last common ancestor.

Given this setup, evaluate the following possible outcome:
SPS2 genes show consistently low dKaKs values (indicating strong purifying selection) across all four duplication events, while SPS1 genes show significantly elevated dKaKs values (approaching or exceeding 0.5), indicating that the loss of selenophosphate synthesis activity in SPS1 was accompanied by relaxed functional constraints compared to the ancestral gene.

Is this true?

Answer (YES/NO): NO